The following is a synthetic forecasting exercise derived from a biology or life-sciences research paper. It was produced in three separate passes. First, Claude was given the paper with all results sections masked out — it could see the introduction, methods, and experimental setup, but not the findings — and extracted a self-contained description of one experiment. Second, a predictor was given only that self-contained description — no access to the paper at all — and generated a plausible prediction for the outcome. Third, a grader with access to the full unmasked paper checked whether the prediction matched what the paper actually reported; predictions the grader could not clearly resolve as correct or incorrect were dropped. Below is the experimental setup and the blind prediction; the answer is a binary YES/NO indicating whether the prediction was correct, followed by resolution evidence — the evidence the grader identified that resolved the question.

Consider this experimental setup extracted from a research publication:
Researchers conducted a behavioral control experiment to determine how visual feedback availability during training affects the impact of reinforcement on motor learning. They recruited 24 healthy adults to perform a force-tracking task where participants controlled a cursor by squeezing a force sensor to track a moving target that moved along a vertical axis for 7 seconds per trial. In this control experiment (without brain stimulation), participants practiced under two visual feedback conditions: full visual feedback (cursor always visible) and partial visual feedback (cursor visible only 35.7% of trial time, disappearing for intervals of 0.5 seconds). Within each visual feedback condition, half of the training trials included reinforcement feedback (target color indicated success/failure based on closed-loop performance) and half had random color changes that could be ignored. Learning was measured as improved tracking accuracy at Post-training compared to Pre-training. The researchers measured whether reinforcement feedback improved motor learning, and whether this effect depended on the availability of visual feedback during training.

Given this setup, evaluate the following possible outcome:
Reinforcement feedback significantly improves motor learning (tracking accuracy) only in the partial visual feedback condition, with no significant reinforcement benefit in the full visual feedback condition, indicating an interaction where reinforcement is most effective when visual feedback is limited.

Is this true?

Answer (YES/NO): YES